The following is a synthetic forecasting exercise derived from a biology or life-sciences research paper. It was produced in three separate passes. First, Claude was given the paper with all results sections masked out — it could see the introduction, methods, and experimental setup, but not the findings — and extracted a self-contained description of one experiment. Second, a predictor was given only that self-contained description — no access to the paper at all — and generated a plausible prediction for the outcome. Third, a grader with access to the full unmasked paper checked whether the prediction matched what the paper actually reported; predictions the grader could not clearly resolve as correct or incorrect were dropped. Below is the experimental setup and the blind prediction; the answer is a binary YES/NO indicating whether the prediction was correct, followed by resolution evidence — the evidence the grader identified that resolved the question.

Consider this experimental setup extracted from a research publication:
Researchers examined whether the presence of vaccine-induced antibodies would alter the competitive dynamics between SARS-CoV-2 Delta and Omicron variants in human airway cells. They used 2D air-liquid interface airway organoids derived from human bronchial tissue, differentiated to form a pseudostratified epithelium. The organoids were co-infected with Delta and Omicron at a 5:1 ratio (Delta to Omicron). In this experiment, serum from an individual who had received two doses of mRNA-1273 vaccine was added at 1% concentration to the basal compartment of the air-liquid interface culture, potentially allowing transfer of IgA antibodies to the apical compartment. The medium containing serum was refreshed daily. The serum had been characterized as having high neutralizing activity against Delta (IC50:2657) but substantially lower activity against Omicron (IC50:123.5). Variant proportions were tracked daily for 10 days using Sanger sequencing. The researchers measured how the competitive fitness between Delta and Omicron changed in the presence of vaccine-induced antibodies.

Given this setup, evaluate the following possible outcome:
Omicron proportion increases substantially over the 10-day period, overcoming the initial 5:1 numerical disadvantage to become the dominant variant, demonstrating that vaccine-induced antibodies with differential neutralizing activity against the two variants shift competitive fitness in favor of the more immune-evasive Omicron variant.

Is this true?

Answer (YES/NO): YES